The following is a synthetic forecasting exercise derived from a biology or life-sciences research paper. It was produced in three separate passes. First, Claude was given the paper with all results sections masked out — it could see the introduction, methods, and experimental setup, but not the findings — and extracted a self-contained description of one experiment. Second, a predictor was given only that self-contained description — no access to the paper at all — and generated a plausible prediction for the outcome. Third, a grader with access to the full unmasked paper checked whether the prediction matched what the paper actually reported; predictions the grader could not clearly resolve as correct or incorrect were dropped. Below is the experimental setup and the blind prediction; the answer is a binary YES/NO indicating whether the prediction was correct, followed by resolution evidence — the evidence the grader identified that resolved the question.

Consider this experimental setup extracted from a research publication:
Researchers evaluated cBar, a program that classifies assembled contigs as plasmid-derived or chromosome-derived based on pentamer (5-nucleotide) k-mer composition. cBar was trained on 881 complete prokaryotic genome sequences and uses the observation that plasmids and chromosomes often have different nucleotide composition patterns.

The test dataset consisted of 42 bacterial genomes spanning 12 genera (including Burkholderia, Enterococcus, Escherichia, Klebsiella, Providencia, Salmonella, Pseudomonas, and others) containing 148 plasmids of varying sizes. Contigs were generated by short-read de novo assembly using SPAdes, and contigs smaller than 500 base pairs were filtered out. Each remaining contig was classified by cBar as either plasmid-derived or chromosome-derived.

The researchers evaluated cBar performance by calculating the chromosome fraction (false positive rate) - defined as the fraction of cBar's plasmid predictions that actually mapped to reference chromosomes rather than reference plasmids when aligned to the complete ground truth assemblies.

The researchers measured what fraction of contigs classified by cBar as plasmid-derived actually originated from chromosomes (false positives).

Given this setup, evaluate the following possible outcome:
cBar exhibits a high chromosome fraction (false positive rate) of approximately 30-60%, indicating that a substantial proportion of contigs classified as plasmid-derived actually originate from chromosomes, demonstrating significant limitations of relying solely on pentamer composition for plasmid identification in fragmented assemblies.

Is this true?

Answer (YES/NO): YES